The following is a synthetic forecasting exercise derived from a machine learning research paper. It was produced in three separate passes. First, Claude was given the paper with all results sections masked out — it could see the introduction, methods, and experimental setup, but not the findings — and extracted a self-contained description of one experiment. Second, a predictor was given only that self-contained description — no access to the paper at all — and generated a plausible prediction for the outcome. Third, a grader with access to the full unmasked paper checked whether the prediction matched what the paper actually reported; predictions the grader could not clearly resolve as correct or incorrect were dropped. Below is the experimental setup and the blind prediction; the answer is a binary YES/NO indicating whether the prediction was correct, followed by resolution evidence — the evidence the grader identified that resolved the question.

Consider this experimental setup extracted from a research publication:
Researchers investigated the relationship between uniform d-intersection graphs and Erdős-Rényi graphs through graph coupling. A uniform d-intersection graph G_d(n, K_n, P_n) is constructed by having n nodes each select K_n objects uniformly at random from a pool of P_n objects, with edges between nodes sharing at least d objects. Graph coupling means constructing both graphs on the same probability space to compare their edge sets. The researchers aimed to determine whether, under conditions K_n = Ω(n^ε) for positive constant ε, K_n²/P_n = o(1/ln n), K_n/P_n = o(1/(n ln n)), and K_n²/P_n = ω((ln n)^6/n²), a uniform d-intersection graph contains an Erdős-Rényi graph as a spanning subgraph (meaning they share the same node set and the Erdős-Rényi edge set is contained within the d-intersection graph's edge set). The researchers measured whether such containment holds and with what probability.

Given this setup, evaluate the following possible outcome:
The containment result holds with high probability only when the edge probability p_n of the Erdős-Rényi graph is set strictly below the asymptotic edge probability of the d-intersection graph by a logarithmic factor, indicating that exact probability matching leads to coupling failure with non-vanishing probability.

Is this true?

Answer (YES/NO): NO